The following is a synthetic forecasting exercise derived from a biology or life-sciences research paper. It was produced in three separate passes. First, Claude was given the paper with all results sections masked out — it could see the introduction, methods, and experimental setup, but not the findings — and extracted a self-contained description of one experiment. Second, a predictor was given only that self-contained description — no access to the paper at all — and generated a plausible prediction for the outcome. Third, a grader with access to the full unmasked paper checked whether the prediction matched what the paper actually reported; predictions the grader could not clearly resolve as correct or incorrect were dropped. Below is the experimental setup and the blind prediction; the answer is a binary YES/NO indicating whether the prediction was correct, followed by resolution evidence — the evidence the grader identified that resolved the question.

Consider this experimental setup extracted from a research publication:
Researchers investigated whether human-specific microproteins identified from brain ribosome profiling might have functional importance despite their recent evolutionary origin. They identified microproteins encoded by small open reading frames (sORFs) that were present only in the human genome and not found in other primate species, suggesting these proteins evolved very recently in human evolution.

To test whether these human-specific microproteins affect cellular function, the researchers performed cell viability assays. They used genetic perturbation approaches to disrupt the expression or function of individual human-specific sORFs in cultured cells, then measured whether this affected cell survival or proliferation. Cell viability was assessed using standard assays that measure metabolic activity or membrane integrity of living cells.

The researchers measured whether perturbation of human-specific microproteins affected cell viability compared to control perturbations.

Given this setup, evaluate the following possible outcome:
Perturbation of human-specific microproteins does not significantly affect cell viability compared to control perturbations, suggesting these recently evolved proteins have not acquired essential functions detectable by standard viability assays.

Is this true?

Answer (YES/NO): NO